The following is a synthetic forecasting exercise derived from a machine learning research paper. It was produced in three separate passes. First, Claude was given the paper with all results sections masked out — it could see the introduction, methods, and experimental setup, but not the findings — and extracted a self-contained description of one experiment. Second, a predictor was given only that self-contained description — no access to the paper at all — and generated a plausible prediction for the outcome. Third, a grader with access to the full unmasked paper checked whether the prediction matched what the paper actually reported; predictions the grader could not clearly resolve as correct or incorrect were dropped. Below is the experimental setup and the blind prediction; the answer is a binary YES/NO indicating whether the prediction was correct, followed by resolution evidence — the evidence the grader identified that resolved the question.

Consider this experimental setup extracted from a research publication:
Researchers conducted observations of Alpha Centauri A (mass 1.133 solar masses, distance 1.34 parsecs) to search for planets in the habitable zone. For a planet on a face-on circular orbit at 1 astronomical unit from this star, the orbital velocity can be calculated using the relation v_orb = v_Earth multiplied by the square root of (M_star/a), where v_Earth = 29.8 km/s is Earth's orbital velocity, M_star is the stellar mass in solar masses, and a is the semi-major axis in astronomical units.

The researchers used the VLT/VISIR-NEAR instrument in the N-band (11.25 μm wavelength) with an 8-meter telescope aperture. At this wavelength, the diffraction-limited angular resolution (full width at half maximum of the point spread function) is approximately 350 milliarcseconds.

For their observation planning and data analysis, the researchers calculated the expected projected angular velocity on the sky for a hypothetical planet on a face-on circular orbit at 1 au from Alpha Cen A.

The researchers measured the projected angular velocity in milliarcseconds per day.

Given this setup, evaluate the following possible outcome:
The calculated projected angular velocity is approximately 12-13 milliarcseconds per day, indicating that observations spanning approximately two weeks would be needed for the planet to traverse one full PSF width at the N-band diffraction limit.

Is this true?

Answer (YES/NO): NO